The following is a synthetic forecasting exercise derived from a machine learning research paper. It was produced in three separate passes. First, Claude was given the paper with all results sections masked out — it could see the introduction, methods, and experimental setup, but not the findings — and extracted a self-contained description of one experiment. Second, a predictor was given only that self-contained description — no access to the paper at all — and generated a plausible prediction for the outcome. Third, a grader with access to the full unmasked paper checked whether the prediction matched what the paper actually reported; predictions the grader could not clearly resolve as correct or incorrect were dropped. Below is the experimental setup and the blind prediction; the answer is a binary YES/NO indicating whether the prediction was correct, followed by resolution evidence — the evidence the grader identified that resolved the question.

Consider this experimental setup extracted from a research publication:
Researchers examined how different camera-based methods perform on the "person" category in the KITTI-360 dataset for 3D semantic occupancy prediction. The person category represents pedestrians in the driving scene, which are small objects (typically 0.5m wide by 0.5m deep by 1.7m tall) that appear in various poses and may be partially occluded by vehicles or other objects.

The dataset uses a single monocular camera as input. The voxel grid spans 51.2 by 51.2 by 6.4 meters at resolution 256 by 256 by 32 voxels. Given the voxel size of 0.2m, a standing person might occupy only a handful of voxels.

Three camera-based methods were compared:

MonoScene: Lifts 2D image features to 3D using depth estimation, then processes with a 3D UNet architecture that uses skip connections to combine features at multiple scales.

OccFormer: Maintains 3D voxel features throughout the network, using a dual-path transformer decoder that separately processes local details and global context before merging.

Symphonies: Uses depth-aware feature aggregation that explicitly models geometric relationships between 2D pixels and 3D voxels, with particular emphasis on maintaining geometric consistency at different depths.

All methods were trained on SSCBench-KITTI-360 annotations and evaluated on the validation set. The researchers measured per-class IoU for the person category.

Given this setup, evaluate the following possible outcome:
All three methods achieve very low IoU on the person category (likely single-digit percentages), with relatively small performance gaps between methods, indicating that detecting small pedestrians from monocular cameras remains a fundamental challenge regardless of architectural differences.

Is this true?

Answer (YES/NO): NO